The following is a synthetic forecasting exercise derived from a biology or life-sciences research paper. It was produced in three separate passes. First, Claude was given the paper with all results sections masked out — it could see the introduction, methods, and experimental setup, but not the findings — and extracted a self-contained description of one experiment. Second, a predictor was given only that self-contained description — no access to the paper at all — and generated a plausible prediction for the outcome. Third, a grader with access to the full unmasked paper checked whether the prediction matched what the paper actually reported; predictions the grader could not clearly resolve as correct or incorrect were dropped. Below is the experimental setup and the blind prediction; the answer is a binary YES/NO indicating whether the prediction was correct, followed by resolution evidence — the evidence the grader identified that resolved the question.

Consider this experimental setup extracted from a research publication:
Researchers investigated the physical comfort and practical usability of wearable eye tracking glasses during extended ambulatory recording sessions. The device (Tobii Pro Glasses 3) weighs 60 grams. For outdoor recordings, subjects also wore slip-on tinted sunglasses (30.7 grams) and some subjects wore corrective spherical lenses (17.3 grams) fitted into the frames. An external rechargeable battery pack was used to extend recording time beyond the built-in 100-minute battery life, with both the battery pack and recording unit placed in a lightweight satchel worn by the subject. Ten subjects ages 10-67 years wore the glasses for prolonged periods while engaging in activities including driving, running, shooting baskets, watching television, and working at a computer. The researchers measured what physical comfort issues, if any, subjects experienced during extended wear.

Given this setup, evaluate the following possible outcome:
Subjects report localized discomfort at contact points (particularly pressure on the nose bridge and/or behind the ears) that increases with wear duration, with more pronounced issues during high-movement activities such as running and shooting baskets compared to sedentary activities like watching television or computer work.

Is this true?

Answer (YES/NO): NO